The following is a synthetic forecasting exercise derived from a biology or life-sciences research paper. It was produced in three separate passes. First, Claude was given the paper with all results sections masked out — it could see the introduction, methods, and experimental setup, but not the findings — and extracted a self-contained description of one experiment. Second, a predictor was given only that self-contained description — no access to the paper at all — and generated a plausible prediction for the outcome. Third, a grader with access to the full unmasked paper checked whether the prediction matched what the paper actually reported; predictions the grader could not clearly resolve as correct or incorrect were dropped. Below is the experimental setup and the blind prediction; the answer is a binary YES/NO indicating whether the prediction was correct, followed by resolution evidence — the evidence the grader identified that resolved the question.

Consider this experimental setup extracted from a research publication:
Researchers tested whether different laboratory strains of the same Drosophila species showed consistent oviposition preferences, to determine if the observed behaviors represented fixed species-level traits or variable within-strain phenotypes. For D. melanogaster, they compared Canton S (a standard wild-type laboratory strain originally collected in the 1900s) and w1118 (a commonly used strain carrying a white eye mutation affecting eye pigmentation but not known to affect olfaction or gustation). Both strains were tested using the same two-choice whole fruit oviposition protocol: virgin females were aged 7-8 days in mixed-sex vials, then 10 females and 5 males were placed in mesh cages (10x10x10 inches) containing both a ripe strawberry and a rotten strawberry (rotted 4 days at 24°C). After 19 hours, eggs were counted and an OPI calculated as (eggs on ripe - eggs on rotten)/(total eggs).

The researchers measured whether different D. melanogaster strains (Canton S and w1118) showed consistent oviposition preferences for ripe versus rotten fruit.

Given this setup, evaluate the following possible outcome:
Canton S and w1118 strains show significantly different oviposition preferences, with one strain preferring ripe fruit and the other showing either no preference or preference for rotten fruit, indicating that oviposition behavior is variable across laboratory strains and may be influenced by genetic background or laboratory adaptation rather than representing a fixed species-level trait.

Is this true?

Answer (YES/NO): NO